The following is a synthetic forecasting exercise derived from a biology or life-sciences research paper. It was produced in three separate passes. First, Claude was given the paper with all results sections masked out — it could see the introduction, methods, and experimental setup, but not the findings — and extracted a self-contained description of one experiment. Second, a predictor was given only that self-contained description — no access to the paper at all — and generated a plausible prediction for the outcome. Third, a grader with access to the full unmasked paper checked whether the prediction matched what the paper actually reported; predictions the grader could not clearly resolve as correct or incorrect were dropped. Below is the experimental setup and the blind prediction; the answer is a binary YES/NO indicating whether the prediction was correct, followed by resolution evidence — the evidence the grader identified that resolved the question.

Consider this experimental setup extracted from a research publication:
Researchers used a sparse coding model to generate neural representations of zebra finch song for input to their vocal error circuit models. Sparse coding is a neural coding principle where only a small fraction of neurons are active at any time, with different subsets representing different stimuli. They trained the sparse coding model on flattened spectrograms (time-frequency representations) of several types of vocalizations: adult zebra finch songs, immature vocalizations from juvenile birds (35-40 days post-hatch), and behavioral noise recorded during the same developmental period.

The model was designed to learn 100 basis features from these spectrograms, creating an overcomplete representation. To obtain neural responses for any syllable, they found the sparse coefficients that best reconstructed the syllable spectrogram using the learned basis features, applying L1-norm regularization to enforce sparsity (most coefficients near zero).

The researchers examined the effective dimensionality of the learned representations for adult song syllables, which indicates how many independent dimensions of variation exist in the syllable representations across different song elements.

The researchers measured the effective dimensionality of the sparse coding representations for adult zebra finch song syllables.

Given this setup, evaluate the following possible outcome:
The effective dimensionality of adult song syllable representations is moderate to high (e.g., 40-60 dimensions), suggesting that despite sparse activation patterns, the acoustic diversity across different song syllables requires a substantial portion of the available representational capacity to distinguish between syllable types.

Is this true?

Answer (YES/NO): NO